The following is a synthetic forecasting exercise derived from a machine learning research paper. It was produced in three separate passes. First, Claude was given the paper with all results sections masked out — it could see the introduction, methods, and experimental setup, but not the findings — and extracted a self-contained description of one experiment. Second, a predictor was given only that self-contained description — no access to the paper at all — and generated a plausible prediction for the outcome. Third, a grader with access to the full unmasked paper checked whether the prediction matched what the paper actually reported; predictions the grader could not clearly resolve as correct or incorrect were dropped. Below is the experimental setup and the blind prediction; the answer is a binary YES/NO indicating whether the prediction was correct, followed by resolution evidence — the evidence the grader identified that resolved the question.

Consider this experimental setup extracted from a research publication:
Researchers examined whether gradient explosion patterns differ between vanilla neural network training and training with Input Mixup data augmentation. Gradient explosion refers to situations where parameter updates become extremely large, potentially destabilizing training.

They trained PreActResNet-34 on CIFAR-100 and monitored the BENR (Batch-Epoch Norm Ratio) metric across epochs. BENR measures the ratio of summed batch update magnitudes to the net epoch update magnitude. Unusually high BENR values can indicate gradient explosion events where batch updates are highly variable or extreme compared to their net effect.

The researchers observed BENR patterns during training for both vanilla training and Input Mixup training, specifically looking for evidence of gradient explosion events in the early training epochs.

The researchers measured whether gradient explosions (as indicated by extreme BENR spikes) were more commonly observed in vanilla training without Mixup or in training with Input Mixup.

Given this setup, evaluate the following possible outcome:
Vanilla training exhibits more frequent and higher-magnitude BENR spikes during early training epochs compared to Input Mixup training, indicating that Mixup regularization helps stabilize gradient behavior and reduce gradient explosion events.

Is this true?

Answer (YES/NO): YES